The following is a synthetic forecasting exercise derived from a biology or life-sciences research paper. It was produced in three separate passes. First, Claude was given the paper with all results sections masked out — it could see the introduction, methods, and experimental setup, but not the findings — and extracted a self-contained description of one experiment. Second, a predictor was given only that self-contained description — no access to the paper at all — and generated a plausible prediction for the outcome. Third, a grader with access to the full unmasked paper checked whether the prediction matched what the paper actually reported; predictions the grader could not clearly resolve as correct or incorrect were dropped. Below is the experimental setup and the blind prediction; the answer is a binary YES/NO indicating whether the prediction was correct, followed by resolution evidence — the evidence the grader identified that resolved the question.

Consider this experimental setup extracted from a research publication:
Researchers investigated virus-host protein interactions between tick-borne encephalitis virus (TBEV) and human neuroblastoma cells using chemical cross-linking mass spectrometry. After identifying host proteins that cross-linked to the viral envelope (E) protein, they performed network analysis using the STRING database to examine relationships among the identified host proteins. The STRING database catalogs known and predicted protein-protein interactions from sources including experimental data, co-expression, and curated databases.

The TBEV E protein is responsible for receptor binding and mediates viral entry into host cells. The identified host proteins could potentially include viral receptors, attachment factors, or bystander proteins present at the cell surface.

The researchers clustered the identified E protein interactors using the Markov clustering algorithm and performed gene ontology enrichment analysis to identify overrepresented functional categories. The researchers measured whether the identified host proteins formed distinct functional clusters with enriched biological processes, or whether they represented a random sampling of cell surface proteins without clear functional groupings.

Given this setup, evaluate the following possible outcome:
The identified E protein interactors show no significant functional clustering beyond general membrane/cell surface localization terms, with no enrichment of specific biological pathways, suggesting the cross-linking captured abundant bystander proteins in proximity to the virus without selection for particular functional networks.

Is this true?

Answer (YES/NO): NO